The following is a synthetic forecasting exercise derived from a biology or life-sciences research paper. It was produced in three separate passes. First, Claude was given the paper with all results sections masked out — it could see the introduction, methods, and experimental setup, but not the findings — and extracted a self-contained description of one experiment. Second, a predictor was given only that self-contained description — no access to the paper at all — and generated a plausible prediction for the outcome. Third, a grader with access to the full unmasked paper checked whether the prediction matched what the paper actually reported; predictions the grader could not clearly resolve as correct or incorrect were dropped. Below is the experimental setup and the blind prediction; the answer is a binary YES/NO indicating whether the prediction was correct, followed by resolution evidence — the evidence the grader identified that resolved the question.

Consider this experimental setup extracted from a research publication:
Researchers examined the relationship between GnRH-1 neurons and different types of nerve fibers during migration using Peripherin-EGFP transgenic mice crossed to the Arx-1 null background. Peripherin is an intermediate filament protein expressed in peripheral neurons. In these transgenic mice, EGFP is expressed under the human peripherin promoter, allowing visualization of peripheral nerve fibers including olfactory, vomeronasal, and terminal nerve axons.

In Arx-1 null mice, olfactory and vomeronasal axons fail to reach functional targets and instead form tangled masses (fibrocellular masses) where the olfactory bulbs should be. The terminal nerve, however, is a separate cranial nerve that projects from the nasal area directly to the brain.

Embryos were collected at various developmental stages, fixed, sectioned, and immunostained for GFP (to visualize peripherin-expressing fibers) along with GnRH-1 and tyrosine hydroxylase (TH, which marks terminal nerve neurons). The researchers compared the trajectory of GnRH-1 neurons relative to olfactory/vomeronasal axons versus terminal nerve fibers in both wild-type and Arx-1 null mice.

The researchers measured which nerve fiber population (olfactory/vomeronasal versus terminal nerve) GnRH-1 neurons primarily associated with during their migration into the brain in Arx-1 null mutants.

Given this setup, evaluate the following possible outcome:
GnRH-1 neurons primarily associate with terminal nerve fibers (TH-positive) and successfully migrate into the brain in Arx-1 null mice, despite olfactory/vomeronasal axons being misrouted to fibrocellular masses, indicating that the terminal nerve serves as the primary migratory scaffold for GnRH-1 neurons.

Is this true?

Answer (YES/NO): YES